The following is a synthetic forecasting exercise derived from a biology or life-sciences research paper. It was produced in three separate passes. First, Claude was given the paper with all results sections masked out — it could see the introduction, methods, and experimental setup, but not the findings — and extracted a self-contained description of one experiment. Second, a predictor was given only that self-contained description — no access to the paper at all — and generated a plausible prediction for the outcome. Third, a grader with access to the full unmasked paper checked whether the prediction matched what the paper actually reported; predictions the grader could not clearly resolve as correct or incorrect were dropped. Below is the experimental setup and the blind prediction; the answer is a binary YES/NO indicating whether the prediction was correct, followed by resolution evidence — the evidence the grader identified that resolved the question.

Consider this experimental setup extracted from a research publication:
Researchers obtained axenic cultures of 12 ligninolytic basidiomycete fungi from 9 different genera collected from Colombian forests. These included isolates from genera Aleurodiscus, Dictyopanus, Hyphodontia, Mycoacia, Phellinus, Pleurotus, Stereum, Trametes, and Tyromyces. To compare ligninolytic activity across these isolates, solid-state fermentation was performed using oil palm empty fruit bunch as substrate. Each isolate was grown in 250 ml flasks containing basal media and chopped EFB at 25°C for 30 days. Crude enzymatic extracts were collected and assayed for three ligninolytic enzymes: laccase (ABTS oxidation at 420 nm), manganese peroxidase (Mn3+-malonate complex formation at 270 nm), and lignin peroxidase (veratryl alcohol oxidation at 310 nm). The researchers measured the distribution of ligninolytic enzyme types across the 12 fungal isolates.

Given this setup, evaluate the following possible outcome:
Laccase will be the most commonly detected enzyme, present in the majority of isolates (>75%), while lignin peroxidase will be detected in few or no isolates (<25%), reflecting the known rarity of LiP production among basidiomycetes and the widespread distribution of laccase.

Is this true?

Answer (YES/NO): NO